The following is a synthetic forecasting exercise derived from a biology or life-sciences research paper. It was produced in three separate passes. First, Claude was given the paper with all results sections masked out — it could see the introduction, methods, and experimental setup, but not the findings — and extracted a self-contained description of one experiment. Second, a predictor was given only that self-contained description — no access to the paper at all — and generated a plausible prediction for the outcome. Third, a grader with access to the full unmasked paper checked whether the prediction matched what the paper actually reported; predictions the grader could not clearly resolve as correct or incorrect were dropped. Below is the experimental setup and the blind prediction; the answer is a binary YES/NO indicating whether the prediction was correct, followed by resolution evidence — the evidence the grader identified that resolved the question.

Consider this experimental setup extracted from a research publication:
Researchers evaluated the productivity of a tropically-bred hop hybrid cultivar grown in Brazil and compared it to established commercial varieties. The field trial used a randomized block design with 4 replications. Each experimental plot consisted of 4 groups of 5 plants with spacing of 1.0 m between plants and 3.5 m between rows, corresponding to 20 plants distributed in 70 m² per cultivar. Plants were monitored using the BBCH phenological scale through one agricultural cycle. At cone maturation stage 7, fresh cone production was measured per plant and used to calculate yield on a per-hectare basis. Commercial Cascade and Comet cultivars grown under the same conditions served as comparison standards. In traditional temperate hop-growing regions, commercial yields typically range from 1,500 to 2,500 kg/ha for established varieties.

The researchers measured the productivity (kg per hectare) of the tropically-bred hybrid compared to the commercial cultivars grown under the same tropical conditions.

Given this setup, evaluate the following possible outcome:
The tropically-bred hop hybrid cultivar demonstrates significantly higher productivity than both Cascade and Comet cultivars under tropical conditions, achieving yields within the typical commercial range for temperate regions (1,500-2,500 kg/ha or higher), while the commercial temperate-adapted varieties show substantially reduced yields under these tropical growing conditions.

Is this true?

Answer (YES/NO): NO